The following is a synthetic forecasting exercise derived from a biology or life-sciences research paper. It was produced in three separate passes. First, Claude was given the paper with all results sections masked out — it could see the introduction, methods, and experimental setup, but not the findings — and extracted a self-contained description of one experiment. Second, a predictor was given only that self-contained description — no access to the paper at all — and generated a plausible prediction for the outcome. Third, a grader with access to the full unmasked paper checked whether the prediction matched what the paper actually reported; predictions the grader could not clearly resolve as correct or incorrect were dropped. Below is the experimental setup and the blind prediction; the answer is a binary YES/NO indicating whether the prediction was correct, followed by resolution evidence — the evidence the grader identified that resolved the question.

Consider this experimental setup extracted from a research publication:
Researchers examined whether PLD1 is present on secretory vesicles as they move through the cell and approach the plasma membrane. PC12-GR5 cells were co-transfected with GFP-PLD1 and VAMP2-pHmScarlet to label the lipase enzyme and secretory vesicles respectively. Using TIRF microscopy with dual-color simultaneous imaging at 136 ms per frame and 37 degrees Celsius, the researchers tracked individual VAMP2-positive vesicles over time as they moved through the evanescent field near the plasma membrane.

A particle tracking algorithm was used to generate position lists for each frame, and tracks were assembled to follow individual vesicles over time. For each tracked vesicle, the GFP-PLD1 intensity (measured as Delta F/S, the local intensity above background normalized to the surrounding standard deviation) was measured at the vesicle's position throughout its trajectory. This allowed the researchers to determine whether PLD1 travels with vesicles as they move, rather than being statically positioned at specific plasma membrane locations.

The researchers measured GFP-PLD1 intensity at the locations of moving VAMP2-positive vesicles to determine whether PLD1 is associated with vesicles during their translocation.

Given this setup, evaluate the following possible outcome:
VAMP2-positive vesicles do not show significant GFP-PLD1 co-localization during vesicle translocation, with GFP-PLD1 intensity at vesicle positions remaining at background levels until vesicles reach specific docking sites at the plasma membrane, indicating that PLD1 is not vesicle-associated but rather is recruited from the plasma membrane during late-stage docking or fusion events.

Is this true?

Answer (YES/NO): NO